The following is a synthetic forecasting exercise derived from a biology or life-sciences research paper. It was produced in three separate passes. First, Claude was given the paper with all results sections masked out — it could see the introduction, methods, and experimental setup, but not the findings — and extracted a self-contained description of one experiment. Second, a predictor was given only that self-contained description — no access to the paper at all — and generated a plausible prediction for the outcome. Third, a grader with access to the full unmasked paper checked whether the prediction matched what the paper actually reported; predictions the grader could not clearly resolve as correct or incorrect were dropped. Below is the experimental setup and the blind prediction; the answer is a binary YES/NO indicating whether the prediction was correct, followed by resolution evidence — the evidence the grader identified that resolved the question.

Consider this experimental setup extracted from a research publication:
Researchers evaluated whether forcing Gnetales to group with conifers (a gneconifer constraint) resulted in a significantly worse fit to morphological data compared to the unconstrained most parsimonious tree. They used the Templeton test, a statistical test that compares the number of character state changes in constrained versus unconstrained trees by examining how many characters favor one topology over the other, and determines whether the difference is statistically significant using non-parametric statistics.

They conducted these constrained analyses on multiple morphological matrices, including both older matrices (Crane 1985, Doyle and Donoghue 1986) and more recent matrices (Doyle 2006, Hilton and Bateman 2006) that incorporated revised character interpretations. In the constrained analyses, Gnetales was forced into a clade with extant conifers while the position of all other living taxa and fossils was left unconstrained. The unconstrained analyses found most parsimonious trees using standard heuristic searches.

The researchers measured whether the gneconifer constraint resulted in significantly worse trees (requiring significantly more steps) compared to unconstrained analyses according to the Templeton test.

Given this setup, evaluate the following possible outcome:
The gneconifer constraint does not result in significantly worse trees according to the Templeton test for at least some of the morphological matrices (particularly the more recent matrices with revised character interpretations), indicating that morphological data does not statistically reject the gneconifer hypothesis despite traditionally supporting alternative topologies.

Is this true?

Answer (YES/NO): YES